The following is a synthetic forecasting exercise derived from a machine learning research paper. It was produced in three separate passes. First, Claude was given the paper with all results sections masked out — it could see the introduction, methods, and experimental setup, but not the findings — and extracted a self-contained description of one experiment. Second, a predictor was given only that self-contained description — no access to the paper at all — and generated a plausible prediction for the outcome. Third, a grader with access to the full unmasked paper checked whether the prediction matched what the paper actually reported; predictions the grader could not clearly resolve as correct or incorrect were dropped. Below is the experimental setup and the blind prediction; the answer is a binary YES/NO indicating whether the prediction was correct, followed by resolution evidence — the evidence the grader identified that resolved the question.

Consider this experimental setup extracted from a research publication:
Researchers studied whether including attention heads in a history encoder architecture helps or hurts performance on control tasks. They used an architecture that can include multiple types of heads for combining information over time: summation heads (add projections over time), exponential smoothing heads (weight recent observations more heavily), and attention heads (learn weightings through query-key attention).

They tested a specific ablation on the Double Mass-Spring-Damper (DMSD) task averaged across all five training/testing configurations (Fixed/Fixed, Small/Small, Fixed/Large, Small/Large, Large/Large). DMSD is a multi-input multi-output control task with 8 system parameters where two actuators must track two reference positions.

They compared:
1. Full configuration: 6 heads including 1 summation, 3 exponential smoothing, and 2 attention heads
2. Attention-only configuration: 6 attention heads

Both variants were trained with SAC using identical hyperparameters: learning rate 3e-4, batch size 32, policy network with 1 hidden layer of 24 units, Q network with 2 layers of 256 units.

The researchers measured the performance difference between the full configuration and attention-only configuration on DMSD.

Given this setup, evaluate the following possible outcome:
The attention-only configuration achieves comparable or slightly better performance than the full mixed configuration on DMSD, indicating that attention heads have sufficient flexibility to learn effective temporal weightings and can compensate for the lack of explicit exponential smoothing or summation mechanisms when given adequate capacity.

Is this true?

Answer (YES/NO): NO